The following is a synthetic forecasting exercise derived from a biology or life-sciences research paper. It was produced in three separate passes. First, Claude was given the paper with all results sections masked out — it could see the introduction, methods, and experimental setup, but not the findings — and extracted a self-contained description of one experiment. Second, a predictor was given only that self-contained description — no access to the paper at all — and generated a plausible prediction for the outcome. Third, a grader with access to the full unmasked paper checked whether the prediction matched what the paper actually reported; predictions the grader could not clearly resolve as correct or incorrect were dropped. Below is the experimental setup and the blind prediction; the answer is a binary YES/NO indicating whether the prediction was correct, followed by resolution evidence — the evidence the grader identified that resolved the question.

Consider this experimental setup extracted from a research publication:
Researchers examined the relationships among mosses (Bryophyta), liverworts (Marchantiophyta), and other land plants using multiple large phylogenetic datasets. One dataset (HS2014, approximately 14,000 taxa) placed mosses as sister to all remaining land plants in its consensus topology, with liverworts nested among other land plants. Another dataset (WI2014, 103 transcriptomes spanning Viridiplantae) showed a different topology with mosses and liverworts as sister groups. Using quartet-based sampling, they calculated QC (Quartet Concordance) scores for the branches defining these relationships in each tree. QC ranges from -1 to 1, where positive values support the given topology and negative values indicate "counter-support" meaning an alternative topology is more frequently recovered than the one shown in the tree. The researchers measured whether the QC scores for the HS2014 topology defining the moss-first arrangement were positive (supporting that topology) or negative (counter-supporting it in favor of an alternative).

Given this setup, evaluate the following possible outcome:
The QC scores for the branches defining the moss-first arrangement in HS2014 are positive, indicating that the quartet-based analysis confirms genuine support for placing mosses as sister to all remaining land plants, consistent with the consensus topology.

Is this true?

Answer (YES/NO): NO